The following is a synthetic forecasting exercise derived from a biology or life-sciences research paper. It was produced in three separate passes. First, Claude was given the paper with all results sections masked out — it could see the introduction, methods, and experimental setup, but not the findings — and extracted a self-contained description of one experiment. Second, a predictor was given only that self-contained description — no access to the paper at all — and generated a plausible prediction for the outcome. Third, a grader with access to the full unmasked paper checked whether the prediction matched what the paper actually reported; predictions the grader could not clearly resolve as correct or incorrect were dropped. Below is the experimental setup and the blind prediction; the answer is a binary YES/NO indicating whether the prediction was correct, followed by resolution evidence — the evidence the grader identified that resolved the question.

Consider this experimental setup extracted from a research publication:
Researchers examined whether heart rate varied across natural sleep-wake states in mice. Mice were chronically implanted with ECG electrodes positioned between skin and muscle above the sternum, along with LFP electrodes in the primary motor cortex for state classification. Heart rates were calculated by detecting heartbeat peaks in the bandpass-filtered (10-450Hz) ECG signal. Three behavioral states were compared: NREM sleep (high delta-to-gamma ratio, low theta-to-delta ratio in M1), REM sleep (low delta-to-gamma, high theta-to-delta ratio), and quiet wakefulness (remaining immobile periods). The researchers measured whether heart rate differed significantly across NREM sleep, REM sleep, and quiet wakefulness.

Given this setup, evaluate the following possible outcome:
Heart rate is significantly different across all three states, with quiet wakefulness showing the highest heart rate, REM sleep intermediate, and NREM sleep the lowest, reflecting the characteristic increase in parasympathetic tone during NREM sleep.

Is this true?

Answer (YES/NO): NO